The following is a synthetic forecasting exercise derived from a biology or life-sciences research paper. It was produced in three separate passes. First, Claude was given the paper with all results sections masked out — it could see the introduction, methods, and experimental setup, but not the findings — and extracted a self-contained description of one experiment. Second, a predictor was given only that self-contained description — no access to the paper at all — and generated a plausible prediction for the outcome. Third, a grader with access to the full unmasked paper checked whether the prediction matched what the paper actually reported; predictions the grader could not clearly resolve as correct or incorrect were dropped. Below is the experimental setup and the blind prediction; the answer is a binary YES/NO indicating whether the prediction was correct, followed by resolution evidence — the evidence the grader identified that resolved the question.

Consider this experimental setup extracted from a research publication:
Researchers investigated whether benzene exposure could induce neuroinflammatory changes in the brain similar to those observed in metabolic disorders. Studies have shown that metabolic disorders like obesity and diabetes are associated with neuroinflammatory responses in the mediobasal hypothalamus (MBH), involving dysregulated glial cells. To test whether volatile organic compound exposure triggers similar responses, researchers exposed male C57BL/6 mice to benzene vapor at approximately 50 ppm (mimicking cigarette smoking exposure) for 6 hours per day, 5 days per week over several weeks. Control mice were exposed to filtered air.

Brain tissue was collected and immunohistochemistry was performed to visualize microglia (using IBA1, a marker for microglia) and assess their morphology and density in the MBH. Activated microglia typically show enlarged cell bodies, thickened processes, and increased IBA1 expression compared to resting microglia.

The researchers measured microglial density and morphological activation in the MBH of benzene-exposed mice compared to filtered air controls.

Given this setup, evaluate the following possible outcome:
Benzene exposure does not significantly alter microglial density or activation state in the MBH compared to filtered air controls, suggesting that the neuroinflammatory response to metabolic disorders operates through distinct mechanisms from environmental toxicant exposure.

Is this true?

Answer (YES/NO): NO